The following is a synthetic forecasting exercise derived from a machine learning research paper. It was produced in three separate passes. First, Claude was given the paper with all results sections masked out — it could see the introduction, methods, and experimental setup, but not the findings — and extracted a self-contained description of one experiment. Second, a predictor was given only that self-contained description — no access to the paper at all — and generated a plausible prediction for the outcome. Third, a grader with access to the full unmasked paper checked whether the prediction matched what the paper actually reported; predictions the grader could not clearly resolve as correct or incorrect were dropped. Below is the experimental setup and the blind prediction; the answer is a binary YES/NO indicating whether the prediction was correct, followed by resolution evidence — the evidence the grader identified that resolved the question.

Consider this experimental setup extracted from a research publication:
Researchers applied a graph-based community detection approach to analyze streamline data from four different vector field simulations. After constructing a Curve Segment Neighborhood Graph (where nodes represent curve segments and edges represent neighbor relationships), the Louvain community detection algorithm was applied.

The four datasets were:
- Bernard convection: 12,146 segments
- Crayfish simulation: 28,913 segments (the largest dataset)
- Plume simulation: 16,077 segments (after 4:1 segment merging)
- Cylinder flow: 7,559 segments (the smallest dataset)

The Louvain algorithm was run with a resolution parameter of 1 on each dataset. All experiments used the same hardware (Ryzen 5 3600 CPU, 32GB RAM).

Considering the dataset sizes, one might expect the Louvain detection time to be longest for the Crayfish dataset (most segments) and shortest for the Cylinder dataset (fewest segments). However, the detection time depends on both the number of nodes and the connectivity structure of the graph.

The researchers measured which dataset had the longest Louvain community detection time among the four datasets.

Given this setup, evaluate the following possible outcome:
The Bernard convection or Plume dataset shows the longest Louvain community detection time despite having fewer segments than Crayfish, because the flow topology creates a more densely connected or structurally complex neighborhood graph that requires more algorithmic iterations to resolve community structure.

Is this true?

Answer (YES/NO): YES